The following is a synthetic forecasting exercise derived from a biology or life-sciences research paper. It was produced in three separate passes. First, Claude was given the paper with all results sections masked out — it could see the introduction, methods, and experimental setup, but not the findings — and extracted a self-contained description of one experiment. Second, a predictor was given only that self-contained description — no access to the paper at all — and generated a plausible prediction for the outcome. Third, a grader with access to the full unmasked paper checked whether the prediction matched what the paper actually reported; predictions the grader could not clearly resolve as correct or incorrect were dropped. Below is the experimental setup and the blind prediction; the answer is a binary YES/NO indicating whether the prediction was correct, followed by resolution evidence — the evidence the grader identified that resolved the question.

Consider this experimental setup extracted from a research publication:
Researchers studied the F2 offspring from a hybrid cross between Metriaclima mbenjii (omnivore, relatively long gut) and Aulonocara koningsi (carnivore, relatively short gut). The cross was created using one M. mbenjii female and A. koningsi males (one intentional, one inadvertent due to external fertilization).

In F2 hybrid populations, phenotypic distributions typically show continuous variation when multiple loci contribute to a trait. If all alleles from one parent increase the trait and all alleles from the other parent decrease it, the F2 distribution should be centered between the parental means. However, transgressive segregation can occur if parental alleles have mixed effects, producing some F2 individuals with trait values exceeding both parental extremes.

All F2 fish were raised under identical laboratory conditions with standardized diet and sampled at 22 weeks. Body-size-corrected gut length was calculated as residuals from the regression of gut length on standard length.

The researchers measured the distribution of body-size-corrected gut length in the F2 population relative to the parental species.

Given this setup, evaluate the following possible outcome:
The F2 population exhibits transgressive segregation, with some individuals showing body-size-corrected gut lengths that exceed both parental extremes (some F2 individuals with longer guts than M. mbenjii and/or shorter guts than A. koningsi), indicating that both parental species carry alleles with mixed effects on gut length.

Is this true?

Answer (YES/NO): NO